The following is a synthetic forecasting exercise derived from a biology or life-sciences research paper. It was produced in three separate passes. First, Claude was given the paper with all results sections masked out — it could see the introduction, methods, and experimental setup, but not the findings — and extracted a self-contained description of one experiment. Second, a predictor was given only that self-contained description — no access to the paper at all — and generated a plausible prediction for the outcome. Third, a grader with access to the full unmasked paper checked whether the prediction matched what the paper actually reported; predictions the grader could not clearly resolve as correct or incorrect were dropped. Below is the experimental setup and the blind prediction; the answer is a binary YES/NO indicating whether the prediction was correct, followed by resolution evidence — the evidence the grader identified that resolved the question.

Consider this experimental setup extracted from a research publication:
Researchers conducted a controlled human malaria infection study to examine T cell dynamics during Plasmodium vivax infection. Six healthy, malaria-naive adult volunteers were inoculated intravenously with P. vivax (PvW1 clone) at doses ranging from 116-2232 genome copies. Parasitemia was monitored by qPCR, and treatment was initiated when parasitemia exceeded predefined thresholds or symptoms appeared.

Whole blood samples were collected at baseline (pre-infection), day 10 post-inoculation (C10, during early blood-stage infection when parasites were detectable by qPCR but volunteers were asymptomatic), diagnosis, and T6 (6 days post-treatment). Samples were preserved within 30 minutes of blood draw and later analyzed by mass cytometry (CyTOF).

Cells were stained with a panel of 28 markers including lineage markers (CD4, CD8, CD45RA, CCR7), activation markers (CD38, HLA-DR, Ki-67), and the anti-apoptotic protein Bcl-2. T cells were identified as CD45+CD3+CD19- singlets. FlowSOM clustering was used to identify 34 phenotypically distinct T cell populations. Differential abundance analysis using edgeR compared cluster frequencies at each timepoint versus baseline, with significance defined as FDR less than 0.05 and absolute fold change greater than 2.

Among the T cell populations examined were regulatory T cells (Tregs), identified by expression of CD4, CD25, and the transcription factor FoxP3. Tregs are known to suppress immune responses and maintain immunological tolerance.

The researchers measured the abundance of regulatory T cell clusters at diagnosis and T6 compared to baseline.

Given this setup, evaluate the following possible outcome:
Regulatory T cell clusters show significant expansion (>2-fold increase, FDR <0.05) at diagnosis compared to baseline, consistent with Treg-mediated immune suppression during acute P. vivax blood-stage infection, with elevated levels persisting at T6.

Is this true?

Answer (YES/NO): NO